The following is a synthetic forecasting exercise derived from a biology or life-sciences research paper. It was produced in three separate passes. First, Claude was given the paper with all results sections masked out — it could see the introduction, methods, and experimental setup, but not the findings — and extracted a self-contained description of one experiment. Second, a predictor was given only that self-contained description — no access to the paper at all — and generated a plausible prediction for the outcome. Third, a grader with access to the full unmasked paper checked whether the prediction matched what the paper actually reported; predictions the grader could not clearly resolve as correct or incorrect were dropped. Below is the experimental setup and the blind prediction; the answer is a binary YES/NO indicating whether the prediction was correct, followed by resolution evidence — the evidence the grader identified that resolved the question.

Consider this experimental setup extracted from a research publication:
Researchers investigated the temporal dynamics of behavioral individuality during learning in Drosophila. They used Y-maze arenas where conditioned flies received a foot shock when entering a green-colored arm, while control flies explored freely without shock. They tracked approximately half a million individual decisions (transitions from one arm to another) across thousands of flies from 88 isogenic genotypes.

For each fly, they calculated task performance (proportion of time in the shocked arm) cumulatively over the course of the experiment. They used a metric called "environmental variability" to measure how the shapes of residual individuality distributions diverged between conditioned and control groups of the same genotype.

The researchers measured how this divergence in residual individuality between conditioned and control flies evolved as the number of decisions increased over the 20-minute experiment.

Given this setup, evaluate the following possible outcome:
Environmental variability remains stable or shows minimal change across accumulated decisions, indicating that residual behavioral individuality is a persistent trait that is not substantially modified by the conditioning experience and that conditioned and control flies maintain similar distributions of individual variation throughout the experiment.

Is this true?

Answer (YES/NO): NO